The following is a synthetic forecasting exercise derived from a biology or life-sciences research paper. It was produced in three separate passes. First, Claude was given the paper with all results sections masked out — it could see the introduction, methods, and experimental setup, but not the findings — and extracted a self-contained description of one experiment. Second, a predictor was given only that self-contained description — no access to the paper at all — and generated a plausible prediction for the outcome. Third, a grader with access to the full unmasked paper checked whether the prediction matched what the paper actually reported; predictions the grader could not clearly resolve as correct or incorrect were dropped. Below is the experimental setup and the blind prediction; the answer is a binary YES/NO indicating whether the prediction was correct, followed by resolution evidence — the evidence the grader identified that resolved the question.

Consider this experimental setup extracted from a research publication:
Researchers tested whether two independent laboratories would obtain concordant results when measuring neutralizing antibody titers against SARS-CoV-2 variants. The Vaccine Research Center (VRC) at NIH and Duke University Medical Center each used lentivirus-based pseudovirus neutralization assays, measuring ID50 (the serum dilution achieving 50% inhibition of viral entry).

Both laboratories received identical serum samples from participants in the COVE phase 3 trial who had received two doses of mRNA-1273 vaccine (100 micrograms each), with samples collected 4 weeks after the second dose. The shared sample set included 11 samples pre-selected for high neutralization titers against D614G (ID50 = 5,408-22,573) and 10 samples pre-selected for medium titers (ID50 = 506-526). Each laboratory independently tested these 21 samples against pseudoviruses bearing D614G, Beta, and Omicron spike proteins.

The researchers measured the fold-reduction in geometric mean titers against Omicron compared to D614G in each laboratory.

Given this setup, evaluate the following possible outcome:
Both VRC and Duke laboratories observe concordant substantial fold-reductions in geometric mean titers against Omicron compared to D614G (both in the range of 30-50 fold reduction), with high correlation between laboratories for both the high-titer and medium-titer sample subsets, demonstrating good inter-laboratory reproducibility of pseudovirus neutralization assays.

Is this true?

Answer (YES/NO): NO